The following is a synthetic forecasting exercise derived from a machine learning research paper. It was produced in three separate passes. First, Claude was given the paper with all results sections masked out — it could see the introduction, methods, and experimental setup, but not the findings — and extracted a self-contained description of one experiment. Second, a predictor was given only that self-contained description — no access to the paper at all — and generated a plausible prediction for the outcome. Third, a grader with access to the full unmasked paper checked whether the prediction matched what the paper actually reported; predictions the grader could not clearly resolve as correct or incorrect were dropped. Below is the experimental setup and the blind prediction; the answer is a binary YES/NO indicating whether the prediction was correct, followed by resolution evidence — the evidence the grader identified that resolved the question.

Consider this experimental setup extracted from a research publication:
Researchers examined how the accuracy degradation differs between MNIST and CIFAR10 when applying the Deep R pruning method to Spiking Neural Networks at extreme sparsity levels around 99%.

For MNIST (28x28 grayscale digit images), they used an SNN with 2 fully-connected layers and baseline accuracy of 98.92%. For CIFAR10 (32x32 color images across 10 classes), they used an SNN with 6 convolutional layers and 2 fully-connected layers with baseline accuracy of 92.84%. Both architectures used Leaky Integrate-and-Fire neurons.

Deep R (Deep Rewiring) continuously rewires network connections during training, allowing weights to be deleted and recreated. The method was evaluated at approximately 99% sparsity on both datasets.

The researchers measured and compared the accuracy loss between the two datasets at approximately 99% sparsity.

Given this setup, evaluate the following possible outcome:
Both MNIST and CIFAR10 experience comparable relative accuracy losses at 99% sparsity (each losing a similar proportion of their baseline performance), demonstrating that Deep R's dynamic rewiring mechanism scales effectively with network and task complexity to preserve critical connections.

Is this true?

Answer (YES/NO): NO